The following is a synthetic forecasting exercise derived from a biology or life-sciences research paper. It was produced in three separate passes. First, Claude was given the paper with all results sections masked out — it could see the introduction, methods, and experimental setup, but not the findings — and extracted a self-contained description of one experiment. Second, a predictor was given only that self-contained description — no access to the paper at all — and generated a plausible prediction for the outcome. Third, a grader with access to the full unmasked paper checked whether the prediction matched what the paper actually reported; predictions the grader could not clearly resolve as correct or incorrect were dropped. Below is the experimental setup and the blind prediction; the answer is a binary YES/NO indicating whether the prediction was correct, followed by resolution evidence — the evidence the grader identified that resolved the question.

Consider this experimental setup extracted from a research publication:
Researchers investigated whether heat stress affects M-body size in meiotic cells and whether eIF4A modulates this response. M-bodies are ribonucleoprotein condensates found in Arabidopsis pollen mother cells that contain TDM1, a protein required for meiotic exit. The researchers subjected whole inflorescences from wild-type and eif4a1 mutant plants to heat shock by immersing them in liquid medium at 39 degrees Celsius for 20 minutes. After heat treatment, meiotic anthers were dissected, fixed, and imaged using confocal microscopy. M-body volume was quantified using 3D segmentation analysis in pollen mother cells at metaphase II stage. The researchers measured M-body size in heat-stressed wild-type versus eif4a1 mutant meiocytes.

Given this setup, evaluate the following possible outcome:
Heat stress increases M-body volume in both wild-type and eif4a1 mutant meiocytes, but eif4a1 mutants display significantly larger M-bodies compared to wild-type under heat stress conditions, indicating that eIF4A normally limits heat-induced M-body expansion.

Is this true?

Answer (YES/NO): NO